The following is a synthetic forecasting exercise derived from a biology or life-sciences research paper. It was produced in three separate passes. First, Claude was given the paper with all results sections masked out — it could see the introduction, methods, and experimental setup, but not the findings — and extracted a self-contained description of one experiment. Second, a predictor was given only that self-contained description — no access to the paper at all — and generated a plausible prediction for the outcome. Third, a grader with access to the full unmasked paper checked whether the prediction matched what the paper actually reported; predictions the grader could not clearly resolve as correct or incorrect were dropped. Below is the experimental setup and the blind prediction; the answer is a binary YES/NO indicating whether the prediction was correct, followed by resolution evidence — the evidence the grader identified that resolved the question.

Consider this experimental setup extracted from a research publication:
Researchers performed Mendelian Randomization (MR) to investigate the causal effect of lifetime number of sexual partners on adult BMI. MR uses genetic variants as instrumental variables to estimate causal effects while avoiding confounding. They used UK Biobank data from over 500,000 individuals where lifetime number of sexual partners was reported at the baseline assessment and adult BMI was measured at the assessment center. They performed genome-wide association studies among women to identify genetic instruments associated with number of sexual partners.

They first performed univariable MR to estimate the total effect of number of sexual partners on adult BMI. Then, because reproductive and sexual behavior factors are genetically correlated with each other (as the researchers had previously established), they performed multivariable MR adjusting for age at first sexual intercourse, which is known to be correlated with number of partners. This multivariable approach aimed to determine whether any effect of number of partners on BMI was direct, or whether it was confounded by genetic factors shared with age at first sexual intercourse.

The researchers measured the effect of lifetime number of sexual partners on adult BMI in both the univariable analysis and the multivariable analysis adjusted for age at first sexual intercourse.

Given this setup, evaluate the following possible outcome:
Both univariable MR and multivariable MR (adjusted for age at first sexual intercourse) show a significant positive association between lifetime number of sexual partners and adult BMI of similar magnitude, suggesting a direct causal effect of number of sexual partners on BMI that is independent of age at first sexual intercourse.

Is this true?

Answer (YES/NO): NO